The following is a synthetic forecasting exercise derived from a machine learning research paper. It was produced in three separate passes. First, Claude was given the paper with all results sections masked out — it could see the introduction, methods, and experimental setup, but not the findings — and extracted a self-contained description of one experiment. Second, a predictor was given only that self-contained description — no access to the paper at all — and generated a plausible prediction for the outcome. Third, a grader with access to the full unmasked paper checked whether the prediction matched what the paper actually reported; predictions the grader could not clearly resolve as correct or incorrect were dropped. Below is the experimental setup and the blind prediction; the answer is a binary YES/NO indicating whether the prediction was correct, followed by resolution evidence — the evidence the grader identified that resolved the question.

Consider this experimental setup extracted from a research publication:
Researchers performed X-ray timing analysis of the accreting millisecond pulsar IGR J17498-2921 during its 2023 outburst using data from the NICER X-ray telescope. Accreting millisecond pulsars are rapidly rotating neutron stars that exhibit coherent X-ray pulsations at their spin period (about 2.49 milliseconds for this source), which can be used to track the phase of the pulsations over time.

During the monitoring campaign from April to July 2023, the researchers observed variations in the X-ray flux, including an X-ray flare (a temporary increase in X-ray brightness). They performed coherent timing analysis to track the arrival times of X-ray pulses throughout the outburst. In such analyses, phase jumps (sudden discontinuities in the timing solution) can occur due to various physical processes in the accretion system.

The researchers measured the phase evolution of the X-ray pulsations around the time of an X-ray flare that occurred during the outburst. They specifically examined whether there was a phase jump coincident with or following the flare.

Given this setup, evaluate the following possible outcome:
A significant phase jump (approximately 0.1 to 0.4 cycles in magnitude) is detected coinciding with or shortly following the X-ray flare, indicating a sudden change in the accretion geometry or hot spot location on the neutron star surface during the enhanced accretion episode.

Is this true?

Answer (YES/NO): YES